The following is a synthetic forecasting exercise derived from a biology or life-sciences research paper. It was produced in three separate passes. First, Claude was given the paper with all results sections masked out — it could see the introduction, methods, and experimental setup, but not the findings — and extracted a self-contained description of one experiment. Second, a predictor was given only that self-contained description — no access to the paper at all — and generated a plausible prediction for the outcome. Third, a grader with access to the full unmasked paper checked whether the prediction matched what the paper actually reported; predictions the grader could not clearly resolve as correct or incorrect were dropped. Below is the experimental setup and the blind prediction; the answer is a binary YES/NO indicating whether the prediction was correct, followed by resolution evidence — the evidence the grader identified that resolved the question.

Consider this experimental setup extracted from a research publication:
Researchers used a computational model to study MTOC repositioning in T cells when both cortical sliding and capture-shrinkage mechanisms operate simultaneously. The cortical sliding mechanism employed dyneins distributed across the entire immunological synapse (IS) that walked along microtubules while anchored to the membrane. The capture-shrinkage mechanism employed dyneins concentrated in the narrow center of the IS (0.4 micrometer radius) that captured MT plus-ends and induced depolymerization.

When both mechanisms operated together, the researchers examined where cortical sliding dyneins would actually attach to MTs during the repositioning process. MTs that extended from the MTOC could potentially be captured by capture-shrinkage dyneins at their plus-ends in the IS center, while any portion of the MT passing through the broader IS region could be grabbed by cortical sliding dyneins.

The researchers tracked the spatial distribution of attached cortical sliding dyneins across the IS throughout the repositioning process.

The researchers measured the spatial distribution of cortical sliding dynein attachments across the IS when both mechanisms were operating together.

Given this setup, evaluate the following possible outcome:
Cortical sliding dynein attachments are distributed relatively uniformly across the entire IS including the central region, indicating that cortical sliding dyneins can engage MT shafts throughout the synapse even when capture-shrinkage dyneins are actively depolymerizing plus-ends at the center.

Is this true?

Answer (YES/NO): NO